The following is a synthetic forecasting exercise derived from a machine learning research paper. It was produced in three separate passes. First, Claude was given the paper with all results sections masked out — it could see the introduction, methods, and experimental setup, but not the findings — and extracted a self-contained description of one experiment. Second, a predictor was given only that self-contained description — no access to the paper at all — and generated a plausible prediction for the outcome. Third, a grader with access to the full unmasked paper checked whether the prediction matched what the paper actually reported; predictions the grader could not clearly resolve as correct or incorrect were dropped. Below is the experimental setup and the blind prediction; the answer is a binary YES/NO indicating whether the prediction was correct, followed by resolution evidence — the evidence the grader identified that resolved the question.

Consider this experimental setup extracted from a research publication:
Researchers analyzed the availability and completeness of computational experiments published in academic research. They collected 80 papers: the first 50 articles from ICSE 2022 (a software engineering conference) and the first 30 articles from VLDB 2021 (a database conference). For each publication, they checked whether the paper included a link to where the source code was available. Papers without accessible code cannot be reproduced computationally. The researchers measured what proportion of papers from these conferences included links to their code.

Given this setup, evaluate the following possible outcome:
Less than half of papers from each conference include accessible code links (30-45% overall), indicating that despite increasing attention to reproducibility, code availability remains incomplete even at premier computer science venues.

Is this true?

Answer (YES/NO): NO